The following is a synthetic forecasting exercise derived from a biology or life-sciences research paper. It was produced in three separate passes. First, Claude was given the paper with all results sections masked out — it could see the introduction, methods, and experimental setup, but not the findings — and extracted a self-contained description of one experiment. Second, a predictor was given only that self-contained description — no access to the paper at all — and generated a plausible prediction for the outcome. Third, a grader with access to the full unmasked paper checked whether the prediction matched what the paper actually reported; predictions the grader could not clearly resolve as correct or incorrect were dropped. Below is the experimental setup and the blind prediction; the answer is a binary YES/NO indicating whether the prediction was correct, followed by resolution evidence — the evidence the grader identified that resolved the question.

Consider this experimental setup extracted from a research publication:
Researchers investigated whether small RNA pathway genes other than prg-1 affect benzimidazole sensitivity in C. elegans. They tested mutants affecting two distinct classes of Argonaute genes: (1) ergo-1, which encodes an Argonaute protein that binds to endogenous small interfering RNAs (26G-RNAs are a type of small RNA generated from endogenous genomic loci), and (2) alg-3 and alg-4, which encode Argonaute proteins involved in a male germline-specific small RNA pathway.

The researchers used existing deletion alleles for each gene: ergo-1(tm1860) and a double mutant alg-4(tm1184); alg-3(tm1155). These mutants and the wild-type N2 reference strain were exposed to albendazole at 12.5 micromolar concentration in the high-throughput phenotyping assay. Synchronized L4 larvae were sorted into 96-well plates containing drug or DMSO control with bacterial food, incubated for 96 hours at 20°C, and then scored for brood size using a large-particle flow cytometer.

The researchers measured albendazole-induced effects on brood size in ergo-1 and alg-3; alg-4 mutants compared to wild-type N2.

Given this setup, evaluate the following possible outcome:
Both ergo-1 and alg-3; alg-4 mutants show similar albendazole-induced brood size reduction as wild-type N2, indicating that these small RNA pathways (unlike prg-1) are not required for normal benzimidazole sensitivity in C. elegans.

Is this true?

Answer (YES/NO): YES